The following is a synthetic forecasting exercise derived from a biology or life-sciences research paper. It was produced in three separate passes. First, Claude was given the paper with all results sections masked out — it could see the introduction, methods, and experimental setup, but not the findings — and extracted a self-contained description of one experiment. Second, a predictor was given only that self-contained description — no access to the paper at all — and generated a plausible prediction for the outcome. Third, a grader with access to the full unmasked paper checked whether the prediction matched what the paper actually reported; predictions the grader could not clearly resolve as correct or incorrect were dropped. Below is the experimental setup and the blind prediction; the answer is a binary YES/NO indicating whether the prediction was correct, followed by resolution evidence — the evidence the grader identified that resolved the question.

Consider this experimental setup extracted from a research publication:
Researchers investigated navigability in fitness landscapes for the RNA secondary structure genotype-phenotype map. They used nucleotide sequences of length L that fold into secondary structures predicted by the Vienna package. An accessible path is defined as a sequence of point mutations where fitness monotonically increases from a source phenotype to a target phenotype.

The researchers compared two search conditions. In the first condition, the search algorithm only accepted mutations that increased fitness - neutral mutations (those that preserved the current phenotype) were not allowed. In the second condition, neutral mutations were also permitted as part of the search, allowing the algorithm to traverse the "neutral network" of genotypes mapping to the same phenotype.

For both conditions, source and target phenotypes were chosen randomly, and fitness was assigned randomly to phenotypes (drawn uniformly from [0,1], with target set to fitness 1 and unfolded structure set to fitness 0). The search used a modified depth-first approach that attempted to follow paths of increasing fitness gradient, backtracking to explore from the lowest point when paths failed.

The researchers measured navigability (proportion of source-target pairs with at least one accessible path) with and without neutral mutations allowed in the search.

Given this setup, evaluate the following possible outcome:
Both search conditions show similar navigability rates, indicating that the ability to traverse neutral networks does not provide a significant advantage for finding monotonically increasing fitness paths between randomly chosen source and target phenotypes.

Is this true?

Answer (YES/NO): NO